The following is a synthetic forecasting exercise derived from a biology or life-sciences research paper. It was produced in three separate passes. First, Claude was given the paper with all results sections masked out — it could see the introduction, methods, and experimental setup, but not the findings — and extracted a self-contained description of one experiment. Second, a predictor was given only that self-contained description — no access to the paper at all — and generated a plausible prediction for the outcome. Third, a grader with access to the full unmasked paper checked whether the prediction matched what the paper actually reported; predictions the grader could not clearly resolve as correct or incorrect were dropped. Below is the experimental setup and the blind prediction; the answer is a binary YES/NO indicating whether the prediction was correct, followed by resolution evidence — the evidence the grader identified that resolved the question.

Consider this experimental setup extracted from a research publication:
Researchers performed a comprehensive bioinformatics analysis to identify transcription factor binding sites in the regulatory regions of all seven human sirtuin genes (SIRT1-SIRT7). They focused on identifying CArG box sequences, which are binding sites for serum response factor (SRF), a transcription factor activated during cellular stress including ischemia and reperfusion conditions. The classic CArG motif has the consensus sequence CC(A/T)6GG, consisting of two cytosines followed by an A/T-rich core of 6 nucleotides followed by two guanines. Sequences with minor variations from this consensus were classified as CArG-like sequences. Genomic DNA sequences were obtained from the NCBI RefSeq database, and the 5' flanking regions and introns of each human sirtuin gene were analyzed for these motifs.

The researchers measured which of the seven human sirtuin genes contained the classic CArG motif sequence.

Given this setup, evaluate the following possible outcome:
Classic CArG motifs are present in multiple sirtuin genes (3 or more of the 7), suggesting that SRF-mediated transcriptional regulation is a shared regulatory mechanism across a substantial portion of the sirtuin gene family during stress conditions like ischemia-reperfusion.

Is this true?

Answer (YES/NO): NO